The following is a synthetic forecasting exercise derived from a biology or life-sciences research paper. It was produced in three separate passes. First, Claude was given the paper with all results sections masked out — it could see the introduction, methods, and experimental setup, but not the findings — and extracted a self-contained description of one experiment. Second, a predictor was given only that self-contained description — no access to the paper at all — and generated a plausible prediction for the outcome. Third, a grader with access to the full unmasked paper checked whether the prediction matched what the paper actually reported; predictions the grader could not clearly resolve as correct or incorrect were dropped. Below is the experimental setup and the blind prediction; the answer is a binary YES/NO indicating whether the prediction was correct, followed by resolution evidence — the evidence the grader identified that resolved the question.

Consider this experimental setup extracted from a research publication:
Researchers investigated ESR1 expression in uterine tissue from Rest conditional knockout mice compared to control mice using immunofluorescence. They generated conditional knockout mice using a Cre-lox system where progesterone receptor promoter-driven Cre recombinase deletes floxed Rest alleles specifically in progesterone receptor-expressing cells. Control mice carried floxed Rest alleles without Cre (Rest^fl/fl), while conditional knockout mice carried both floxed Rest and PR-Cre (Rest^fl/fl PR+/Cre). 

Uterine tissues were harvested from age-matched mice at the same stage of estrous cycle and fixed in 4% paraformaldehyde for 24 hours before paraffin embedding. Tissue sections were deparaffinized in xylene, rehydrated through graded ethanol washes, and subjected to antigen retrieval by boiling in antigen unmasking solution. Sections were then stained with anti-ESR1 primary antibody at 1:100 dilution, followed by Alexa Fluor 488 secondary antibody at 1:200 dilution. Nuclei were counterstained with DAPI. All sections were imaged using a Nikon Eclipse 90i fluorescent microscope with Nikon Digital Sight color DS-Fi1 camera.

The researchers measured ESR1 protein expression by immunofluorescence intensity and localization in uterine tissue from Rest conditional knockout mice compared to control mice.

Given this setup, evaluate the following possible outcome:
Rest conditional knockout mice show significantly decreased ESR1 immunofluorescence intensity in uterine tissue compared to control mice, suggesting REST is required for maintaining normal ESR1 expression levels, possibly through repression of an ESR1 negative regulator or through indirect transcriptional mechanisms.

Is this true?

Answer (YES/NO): NO